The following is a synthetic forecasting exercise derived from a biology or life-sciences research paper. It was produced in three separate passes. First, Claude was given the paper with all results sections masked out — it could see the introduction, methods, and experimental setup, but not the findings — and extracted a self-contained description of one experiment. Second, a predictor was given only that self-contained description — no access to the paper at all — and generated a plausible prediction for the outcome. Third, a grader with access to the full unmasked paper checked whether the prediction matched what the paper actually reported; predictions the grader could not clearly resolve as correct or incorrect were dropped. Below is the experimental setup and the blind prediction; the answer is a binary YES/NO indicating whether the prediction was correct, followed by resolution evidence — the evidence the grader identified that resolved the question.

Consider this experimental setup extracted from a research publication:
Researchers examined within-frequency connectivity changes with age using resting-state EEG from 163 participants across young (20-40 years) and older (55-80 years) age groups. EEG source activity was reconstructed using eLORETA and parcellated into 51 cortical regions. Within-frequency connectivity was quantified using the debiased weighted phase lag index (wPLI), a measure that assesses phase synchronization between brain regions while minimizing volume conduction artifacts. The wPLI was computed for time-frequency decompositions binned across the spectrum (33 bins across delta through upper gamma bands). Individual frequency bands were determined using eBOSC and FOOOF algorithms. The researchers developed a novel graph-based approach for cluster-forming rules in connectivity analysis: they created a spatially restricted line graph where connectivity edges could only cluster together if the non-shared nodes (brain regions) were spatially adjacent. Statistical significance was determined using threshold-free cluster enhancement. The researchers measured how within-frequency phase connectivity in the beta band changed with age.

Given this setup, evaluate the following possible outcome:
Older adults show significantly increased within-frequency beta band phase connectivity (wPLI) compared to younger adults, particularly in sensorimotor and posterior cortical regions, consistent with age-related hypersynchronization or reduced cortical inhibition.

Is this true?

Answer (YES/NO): NO